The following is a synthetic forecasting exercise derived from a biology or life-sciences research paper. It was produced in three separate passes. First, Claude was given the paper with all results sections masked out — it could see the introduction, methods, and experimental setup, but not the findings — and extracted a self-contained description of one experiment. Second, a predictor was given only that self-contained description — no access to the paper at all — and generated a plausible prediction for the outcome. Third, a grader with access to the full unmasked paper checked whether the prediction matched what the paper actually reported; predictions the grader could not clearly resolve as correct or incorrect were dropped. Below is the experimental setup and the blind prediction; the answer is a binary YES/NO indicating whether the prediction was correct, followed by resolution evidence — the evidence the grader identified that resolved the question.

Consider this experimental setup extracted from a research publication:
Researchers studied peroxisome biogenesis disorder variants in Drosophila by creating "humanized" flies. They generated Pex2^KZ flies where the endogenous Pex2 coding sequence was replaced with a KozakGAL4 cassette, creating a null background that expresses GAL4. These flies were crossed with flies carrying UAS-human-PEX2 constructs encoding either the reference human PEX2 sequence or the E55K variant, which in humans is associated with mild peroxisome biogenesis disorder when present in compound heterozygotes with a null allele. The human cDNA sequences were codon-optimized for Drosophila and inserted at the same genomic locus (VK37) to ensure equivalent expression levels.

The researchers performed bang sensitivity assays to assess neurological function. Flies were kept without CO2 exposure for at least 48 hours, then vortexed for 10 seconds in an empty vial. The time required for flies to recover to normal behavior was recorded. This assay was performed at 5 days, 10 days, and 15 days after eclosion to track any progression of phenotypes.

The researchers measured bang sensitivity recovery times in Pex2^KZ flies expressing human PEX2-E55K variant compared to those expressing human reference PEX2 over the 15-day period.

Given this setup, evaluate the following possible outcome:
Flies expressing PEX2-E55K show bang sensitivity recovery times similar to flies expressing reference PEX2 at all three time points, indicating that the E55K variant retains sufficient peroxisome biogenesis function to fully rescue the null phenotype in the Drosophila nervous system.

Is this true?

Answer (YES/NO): NO